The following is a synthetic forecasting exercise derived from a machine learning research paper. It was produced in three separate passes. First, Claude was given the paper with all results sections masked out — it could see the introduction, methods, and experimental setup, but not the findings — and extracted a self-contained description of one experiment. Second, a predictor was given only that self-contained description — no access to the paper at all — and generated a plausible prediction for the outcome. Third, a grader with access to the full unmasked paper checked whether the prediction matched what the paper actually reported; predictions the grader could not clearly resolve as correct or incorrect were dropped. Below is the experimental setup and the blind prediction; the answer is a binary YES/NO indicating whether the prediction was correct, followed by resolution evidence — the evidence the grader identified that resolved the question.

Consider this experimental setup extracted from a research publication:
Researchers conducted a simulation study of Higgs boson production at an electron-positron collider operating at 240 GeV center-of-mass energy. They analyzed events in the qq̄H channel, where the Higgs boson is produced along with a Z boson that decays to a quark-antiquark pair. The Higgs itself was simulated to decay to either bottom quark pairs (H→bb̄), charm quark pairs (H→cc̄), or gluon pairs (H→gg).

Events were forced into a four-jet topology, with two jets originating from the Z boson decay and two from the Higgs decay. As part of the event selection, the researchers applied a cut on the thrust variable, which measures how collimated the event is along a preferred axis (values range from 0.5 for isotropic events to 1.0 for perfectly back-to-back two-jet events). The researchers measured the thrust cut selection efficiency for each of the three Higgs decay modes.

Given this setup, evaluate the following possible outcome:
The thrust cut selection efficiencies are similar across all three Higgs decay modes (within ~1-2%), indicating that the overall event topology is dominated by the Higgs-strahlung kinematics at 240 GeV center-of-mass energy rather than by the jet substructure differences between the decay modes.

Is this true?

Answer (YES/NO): NO